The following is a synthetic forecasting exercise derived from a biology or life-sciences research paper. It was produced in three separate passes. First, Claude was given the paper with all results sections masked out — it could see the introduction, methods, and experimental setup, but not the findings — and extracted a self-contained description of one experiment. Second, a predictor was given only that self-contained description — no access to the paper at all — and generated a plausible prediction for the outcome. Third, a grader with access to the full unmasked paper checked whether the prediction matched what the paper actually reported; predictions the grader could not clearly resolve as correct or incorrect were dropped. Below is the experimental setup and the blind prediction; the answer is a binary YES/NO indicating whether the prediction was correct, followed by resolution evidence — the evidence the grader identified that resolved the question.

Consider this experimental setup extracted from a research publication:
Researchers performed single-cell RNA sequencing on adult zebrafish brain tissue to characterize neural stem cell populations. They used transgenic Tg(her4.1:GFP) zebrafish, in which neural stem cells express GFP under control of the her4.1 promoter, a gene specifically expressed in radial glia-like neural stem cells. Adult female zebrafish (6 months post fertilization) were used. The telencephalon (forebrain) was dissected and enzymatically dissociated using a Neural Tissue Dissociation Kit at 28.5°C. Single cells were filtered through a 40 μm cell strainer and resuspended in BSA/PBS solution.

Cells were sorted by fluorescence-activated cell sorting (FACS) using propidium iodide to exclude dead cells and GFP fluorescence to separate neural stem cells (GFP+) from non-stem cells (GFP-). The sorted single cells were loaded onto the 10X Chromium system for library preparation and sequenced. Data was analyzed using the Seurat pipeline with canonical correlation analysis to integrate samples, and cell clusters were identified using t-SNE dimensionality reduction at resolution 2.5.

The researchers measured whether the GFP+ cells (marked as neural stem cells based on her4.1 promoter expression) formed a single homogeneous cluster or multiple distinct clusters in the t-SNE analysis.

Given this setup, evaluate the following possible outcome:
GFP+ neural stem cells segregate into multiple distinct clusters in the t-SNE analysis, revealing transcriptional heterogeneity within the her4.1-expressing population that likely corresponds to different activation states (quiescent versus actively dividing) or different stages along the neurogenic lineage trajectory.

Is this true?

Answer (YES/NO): YES